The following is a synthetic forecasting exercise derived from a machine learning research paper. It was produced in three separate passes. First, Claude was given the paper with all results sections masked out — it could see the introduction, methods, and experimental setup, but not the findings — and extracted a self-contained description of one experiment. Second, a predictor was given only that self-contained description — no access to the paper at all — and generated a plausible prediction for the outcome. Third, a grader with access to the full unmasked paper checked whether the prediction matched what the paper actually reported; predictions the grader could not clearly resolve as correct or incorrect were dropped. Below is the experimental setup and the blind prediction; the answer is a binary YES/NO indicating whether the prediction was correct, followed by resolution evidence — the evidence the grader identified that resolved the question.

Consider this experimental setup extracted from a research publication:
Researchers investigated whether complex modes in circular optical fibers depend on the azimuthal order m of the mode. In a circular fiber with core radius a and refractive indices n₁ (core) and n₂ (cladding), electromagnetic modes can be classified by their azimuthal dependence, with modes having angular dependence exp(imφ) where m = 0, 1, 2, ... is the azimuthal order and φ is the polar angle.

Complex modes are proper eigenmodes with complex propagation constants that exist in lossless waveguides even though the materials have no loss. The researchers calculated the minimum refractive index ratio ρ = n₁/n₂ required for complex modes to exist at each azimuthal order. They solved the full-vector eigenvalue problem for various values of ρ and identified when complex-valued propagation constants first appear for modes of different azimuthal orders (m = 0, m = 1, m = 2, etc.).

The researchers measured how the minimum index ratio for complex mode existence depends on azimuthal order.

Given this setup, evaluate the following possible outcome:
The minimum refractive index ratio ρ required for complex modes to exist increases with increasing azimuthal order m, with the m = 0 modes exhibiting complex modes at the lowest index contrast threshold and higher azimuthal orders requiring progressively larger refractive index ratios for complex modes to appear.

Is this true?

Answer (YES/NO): NO